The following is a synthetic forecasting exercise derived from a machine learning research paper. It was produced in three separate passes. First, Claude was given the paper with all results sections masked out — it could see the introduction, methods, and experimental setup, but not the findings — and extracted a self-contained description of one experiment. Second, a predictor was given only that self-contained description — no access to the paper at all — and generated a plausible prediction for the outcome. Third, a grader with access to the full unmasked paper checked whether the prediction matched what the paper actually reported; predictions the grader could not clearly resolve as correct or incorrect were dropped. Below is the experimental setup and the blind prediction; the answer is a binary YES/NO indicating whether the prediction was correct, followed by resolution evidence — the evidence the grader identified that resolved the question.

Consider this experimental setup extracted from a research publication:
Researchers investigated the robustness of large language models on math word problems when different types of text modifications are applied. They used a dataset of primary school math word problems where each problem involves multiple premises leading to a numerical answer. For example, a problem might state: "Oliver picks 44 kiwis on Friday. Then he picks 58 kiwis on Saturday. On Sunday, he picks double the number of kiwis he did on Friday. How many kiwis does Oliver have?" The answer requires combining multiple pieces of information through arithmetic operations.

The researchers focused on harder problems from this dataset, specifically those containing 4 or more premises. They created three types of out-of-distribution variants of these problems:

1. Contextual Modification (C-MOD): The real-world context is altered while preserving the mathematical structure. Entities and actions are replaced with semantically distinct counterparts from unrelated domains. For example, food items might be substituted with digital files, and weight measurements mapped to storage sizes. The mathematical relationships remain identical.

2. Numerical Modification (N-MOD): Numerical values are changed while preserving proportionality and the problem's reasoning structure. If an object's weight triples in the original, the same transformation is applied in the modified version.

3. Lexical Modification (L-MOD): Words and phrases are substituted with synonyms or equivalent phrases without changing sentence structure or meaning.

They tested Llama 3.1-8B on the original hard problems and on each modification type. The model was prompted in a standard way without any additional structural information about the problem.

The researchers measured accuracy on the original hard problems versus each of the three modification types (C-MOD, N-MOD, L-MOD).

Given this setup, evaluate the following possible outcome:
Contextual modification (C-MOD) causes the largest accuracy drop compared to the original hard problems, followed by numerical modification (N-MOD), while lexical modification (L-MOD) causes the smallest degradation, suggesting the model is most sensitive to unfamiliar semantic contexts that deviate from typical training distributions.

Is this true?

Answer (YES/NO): NO